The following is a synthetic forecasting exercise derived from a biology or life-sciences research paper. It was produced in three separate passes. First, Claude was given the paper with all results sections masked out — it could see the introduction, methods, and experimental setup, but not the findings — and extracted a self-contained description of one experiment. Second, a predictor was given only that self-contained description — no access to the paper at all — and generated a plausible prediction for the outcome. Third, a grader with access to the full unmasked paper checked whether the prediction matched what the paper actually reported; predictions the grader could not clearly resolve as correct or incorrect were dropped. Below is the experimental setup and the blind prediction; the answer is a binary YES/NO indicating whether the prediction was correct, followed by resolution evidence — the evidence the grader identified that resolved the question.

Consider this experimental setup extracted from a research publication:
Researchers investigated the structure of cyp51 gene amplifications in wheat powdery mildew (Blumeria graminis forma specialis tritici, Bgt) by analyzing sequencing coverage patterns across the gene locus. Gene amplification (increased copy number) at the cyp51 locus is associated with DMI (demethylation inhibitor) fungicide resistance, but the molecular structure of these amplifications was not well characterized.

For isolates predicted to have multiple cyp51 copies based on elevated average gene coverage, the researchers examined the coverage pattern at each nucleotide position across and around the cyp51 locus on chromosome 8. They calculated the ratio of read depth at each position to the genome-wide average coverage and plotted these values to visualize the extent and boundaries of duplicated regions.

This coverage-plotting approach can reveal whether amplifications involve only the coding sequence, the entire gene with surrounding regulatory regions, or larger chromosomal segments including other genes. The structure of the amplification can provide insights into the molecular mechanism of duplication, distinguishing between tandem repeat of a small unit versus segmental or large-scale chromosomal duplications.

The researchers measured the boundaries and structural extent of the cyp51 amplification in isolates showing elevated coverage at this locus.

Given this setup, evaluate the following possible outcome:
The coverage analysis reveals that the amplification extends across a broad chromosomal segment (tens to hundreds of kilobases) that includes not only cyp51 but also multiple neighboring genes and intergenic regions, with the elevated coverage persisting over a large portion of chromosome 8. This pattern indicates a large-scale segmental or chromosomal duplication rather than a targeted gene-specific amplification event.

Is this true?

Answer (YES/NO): NO